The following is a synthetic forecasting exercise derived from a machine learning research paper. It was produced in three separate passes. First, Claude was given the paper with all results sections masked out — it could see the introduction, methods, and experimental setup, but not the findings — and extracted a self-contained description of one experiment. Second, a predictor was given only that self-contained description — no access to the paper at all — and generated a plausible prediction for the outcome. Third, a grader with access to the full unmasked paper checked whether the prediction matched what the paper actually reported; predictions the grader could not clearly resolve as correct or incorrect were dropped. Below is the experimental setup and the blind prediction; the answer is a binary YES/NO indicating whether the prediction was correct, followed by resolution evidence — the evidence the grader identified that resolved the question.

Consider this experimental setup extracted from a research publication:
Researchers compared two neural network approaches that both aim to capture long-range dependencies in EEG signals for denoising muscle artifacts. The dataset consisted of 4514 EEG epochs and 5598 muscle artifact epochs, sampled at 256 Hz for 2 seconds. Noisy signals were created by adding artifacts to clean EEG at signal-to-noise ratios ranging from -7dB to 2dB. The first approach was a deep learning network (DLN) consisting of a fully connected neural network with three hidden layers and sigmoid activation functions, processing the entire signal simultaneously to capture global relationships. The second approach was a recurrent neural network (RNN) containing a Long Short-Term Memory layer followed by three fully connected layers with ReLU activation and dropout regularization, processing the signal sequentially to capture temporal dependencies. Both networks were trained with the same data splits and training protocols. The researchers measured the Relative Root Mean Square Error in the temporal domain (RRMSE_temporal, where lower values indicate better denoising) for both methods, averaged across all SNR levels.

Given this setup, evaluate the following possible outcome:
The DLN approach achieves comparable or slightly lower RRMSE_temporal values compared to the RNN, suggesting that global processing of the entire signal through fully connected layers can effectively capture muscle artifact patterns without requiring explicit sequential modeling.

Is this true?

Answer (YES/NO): NO